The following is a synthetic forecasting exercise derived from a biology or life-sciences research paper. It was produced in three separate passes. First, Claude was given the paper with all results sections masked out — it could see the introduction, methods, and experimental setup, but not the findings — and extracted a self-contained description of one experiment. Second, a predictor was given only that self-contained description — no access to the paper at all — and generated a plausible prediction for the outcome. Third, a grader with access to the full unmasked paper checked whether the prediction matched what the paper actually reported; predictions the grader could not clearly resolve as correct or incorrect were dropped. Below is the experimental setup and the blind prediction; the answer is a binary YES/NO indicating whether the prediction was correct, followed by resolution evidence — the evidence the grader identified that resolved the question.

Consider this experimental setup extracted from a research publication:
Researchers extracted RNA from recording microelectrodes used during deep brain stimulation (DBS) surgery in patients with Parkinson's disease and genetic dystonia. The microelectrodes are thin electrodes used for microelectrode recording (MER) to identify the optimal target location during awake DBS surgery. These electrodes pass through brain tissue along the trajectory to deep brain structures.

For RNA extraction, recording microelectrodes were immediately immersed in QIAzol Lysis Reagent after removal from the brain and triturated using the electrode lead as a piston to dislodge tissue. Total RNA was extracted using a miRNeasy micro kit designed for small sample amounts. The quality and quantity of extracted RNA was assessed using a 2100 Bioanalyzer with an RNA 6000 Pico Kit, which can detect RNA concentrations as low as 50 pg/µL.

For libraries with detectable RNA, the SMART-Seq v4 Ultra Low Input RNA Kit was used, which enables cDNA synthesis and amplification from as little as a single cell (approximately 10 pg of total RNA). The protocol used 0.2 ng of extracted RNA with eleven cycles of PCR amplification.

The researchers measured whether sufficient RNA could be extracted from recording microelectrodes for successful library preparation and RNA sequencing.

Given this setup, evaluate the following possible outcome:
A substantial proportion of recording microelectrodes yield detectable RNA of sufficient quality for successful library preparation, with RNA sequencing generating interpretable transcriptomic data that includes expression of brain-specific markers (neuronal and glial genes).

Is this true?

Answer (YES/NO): YES